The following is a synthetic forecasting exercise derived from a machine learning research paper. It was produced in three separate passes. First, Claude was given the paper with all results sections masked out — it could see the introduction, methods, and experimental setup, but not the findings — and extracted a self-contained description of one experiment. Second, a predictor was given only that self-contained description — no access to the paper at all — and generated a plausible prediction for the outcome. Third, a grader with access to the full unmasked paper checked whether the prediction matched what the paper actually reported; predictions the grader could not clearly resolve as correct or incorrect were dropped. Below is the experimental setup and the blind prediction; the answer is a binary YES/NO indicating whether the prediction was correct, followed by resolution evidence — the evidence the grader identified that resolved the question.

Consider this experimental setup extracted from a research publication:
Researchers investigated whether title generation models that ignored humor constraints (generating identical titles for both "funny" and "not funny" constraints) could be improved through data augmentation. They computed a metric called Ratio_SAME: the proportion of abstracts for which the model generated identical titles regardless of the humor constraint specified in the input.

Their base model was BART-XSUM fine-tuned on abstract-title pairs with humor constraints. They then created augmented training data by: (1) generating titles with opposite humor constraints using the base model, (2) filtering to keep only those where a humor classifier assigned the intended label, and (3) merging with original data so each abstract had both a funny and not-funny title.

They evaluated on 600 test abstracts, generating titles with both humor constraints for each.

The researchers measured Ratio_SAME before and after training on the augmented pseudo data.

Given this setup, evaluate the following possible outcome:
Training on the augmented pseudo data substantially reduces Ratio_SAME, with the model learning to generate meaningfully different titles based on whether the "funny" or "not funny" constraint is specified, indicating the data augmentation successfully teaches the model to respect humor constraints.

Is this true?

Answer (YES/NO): NO